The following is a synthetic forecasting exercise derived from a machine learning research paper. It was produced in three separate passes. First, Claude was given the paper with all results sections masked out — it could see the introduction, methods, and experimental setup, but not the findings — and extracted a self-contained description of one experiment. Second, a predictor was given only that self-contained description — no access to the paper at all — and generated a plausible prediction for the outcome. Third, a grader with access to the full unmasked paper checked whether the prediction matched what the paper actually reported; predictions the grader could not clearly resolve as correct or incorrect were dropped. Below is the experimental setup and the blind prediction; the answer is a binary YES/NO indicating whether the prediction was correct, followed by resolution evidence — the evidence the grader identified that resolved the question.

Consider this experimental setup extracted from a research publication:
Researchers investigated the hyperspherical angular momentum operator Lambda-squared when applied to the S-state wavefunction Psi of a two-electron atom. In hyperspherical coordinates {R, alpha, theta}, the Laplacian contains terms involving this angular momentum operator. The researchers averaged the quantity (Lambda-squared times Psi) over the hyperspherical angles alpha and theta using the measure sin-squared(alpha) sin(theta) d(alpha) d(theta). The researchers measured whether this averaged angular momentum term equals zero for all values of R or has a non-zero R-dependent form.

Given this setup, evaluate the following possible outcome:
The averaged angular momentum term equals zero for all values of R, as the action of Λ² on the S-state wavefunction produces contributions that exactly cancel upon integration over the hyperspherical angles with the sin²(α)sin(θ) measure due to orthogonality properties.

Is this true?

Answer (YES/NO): YES